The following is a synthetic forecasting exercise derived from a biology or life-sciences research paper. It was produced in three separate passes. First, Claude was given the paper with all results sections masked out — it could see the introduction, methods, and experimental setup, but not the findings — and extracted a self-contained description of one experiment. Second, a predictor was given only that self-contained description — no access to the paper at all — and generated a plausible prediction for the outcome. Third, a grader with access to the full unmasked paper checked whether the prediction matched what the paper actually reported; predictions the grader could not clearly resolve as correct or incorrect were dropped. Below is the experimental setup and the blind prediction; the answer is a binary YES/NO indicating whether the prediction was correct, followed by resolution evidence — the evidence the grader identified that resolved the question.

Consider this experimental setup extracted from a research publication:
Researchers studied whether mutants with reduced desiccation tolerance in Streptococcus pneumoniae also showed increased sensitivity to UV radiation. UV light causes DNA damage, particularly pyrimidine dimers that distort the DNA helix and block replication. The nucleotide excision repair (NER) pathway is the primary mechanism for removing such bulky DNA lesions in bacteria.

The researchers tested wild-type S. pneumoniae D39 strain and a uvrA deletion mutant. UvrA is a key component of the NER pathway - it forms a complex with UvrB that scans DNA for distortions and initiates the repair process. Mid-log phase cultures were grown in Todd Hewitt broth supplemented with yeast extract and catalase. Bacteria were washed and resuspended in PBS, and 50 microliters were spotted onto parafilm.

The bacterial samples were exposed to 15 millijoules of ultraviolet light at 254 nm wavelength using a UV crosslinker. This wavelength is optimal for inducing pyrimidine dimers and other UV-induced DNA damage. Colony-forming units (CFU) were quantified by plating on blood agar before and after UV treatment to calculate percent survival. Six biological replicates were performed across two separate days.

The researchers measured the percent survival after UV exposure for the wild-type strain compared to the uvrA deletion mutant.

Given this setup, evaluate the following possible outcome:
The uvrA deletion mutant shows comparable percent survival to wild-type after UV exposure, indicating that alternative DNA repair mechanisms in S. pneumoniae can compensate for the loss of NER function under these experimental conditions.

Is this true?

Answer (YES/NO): NO